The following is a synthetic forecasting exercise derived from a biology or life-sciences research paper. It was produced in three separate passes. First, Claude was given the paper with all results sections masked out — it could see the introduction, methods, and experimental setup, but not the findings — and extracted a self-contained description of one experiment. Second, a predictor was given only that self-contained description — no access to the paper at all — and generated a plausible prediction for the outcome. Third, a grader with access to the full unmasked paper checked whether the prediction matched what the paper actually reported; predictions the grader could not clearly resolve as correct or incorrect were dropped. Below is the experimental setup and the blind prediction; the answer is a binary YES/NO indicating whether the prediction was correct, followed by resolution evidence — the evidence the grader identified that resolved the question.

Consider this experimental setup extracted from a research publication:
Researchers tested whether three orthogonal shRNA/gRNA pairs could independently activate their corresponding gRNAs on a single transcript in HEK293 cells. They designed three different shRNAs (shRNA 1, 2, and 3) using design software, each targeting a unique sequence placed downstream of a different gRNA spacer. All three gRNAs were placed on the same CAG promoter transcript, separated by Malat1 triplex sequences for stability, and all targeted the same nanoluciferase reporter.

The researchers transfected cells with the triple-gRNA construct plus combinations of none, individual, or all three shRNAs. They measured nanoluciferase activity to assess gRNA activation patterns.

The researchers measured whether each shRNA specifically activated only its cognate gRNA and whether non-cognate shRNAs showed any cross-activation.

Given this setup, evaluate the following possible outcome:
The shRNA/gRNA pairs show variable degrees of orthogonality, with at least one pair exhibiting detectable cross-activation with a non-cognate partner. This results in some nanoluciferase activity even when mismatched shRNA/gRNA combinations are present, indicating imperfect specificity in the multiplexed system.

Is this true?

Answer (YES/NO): NO